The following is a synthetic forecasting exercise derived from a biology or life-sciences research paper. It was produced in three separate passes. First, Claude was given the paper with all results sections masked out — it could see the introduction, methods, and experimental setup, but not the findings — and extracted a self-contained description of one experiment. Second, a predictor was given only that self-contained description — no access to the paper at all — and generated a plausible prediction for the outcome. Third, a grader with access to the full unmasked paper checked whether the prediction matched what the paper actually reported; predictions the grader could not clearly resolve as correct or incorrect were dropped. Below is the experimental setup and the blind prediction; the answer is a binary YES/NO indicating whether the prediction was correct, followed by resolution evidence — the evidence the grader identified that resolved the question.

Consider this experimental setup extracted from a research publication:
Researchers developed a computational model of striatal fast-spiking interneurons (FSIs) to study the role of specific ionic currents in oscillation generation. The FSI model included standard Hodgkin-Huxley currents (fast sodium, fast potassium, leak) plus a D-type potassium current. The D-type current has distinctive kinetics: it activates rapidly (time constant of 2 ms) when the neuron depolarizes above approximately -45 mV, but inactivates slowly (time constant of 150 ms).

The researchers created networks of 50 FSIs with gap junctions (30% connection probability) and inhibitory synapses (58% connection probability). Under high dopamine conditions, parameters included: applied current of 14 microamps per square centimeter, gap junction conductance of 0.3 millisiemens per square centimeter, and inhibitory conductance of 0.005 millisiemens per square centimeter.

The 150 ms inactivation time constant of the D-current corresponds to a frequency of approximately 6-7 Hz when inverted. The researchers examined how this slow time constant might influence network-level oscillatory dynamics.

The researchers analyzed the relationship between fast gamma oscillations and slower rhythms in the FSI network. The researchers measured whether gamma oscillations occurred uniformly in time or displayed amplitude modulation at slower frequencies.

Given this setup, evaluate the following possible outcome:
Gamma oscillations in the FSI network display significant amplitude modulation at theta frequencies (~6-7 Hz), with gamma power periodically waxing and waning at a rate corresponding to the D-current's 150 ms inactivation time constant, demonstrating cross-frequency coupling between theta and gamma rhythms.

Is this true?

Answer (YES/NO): NO